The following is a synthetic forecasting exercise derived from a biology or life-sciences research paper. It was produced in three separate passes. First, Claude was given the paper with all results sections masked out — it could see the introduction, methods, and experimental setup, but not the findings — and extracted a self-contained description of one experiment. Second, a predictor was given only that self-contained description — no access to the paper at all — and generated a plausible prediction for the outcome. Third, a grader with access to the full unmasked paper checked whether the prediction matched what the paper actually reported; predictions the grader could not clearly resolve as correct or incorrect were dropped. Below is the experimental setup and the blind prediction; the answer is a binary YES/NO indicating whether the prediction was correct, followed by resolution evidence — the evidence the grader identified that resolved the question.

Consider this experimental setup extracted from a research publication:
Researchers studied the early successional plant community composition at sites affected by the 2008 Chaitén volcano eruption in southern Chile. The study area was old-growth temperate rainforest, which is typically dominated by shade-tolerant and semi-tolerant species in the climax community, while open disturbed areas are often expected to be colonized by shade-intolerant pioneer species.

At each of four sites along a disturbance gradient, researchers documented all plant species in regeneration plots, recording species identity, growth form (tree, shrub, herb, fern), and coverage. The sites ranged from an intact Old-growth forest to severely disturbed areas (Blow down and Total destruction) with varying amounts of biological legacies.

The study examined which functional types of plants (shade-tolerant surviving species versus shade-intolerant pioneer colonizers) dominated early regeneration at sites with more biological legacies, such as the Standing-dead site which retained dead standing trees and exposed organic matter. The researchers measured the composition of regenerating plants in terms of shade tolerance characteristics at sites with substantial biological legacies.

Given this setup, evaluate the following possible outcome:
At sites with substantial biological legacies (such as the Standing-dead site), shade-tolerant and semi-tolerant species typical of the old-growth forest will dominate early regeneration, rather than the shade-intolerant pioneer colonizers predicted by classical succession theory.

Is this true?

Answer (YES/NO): YES